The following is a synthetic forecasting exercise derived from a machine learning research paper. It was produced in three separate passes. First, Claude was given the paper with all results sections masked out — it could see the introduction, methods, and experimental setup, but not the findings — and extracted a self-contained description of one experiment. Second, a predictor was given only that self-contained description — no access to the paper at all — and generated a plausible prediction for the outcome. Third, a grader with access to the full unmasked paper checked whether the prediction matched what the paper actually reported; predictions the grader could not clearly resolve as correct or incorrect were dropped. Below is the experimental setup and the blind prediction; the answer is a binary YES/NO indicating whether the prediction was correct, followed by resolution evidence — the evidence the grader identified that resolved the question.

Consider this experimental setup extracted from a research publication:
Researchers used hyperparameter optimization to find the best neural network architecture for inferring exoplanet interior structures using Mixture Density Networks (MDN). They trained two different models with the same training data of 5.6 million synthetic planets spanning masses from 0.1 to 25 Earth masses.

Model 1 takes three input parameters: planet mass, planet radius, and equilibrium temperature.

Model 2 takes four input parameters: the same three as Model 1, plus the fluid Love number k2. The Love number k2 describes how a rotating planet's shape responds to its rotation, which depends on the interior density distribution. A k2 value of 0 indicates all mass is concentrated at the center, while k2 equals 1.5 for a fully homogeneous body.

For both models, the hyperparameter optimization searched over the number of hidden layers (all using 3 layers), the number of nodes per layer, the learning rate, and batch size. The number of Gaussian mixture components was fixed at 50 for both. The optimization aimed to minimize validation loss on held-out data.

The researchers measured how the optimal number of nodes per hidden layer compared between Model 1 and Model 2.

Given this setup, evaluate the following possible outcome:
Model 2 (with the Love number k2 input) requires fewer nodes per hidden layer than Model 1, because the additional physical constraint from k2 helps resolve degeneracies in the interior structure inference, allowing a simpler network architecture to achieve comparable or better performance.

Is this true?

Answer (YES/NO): NO